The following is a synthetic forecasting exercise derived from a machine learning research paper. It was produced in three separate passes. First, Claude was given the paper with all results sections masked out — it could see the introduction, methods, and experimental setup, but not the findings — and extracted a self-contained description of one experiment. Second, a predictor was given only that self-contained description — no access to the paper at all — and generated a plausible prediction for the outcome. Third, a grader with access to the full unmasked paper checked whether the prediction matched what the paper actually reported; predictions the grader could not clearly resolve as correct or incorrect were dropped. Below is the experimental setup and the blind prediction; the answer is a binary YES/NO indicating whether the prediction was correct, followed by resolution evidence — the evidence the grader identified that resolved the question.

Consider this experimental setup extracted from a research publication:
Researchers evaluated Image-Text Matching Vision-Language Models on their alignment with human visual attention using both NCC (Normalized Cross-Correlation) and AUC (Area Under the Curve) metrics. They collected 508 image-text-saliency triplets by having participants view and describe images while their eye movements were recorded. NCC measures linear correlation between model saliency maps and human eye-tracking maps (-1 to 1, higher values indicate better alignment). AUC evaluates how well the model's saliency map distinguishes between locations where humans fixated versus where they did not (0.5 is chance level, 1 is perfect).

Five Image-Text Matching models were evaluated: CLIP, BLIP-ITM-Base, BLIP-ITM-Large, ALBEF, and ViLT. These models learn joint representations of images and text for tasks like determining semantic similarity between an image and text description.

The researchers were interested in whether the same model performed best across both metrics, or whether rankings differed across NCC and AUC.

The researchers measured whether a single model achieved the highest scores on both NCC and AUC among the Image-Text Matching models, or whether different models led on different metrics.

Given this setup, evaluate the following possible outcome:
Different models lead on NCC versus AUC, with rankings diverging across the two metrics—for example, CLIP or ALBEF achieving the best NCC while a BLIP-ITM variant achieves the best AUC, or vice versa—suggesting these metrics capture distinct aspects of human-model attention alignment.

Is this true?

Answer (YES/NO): NO